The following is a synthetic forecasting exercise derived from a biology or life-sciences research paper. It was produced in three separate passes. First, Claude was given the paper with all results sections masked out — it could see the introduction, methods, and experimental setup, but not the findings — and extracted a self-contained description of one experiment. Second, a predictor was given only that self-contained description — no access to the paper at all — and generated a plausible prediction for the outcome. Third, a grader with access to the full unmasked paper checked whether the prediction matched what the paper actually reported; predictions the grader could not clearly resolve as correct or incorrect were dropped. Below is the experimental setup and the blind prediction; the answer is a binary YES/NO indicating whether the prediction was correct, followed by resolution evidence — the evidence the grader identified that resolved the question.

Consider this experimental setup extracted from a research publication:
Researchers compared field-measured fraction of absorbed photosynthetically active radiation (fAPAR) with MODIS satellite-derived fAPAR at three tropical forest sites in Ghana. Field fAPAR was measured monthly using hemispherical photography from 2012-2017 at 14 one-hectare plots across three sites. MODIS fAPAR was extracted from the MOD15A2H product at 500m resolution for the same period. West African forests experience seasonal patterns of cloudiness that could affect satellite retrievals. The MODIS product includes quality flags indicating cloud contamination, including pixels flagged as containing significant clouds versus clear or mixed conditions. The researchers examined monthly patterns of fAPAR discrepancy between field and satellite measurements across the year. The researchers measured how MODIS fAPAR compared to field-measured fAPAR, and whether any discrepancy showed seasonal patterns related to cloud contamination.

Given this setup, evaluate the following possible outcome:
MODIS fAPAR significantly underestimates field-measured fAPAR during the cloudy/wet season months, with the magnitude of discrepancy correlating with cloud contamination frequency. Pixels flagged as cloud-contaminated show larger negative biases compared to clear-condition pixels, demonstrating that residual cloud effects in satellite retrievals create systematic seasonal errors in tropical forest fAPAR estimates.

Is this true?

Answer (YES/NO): NO